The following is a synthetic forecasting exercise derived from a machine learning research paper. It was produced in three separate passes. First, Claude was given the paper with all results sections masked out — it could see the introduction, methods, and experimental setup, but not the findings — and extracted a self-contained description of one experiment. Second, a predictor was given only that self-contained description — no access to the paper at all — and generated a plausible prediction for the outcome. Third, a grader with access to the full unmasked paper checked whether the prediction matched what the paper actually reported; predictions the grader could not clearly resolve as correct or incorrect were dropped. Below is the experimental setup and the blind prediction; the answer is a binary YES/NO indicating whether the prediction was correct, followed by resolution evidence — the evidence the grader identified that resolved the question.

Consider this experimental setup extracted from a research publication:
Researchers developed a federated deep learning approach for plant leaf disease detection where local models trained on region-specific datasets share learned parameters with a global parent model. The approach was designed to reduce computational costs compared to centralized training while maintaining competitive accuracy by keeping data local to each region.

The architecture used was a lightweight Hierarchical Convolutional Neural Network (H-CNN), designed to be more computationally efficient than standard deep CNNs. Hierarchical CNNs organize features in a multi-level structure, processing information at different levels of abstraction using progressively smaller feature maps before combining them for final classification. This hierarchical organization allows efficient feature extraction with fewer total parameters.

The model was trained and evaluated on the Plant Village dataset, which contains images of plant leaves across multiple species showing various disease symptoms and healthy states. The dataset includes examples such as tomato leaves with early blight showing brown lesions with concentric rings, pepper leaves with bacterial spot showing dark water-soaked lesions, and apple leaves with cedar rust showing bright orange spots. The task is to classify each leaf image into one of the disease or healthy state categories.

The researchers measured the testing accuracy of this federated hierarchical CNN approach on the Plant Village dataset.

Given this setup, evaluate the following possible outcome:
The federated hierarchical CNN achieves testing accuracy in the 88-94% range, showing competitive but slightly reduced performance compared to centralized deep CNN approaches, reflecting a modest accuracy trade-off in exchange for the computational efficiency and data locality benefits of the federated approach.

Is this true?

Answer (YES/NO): YES